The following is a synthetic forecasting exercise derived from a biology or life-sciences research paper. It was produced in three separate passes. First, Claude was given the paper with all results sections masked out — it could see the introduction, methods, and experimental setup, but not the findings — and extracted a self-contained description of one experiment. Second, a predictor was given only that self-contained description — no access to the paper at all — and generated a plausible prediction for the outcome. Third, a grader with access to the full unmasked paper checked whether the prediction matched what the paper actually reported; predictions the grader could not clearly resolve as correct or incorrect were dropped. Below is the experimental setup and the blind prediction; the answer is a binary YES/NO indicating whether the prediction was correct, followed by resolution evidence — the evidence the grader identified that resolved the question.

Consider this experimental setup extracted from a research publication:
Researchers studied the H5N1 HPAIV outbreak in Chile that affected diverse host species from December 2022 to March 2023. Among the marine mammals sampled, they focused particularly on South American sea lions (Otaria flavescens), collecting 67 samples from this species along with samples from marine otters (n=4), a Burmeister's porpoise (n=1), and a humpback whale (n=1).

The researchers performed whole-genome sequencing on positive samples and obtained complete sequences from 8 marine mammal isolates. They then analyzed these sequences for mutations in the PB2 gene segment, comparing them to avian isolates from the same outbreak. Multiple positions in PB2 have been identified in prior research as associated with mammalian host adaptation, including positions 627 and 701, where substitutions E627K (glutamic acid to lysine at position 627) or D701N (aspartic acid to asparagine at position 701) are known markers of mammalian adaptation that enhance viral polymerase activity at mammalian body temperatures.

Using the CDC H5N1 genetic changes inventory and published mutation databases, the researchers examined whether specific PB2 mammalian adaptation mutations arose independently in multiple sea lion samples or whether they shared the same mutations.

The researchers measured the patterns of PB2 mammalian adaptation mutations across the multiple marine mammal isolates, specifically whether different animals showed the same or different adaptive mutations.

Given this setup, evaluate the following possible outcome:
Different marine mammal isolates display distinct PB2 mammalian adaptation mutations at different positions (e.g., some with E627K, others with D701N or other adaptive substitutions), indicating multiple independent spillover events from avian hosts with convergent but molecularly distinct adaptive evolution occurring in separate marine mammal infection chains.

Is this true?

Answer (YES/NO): NO